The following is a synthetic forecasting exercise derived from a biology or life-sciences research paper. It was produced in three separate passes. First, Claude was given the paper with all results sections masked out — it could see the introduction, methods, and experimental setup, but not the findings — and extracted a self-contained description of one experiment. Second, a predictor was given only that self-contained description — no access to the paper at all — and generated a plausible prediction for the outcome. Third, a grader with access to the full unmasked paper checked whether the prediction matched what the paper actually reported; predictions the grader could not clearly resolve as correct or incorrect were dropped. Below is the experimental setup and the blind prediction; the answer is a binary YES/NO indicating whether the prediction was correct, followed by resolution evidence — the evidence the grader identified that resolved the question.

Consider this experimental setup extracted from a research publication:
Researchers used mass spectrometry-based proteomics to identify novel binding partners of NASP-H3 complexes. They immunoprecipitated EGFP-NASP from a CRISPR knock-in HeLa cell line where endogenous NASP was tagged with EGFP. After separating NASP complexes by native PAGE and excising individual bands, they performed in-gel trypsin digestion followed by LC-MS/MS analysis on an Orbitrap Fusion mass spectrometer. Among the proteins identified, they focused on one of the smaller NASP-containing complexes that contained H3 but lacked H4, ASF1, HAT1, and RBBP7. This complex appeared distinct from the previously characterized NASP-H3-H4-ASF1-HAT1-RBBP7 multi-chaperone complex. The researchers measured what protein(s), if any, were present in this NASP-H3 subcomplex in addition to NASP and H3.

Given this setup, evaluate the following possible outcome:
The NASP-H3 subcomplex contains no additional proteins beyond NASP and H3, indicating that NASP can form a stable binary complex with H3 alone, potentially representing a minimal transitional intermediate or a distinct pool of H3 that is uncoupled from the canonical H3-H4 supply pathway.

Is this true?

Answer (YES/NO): NO